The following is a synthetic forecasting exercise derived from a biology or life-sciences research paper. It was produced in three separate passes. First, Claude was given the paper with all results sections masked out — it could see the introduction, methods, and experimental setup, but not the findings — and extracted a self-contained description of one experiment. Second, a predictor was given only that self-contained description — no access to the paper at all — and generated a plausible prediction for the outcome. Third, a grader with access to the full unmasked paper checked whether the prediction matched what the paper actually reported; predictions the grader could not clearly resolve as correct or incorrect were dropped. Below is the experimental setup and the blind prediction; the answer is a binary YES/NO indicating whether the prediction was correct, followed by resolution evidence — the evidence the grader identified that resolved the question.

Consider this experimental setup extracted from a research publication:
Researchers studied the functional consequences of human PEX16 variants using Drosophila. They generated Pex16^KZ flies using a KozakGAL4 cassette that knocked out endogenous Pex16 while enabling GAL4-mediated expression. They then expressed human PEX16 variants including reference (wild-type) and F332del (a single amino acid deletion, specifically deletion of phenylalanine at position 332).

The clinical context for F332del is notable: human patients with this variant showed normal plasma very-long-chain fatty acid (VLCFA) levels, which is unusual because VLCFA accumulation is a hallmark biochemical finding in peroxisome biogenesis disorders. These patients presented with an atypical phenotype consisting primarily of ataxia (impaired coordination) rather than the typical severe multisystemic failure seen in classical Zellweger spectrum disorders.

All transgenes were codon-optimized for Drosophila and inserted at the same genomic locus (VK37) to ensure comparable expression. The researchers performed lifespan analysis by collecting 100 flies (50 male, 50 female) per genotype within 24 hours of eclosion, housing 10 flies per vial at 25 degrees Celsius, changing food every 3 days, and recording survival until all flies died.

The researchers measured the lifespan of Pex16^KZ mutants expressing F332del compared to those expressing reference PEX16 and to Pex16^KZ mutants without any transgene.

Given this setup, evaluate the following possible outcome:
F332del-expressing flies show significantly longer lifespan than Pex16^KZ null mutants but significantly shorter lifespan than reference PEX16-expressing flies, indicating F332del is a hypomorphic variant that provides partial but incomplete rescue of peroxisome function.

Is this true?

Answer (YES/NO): NO